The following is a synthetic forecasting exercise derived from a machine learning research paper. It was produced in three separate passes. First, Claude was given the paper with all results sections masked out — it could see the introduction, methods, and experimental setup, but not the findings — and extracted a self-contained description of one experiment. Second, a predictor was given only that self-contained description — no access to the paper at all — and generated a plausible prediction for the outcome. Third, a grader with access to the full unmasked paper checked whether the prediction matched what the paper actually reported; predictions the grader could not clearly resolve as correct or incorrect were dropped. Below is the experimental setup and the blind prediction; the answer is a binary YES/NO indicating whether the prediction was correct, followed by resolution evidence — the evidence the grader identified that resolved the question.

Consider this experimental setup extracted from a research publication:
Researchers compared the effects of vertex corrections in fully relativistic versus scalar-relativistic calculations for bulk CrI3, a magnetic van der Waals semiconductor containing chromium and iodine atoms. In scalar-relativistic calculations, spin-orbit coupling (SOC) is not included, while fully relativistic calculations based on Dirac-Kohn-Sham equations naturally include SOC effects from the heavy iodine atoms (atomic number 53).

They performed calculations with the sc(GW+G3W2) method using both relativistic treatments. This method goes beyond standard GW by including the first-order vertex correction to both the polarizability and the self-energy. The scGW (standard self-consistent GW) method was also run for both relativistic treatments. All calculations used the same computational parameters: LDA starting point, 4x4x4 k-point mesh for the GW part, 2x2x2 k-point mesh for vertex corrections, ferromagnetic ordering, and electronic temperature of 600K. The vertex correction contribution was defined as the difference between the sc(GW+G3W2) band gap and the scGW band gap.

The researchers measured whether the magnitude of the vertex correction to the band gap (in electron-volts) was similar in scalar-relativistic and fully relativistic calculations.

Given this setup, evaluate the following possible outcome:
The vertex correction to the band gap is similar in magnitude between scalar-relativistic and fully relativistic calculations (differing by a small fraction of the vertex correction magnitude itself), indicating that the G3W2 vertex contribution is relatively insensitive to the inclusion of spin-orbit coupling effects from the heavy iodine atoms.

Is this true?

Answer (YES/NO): NO